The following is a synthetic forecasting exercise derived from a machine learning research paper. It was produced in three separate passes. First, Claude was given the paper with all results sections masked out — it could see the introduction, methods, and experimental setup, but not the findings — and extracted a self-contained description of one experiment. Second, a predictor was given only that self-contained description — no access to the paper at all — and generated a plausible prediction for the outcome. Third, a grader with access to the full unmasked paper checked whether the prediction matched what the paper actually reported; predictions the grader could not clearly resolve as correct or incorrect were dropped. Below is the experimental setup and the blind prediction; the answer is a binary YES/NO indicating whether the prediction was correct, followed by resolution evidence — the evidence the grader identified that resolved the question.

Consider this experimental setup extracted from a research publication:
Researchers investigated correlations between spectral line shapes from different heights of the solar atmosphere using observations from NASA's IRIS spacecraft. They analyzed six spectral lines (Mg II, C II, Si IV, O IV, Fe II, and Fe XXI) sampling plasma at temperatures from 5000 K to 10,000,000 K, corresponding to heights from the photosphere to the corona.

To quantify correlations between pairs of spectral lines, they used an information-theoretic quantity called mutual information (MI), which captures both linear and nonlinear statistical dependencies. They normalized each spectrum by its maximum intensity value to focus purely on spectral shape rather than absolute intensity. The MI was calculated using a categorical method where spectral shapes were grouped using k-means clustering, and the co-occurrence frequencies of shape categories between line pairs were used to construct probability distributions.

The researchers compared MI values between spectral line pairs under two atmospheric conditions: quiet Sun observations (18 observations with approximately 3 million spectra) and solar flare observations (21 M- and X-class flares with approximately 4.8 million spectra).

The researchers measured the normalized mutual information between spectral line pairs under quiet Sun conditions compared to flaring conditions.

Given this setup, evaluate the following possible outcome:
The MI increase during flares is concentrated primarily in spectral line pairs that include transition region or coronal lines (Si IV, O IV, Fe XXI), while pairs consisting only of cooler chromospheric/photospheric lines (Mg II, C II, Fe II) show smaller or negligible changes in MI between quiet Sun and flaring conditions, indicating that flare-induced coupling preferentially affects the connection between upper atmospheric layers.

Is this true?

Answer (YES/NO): NO